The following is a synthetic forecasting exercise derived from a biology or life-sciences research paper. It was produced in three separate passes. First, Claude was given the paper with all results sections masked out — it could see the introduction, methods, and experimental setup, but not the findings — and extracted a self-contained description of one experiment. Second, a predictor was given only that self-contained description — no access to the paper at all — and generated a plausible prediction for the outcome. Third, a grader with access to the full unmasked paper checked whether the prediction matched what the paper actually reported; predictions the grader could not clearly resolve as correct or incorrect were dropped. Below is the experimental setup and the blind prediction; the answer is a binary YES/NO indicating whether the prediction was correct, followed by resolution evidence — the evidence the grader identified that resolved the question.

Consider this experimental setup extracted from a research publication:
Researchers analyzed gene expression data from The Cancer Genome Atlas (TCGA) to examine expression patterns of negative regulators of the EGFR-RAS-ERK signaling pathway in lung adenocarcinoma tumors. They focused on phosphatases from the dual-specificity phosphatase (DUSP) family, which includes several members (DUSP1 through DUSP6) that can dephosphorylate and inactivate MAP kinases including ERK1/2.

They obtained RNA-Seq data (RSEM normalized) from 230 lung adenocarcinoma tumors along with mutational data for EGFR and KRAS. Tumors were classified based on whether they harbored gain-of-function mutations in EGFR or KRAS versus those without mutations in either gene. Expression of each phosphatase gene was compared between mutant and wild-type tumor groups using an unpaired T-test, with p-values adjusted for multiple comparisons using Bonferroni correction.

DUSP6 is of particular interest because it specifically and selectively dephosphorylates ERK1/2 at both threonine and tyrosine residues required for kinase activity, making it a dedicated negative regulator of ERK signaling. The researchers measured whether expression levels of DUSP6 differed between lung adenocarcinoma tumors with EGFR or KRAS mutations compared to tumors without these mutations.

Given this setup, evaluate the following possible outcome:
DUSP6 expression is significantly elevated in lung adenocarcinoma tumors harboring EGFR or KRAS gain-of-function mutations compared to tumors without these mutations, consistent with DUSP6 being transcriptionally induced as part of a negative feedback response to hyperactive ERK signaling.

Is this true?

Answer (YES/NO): YES